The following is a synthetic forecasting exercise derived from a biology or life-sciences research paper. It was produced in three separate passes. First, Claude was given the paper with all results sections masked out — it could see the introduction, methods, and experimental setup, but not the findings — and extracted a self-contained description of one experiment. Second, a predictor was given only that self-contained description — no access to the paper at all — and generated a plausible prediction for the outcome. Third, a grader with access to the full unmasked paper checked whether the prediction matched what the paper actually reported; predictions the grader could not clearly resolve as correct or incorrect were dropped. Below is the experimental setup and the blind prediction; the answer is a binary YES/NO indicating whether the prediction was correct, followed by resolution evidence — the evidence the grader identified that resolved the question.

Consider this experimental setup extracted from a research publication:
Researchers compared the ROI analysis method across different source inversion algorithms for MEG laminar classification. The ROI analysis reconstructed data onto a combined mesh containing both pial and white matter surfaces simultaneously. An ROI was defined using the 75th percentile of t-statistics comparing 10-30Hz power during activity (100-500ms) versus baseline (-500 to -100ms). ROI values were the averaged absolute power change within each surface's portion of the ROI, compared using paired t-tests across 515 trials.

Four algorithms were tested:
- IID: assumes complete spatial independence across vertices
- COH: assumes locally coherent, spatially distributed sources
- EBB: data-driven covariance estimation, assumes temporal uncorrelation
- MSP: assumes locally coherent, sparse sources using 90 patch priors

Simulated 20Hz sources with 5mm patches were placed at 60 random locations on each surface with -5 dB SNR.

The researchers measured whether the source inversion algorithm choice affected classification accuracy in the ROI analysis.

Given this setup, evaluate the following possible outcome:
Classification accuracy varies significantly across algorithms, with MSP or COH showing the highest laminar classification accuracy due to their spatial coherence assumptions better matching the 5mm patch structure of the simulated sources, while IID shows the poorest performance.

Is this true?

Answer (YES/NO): NO